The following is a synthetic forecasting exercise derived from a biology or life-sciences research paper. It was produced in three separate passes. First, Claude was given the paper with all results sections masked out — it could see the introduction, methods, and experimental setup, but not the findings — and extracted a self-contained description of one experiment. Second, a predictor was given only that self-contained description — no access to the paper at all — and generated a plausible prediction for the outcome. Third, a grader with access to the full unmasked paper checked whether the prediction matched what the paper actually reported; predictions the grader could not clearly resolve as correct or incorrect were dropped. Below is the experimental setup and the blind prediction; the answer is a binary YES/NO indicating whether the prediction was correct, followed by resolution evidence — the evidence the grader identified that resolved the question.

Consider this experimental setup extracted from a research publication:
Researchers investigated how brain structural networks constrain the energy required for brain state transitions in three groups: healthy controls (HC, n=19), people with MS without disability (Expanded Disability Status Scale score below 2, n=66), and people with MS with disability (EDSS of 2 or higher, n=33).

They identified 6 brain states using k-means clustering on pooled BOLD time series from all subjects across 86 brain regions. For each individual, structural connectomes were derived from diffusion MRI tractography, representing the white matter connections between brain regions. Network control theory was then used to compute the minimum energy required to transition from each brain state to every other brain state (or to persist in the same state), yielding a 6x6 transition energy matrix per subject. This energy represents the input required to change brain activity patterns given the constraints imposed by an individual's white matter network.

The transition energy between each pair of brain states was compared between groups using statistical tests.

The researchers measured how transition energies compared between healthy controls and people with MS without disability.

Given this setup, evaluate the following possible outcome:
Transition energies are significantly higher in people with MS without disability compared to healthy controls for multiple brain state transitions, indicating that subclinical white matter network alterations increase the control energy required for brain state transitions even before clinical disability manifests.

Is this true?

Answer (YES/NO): NO